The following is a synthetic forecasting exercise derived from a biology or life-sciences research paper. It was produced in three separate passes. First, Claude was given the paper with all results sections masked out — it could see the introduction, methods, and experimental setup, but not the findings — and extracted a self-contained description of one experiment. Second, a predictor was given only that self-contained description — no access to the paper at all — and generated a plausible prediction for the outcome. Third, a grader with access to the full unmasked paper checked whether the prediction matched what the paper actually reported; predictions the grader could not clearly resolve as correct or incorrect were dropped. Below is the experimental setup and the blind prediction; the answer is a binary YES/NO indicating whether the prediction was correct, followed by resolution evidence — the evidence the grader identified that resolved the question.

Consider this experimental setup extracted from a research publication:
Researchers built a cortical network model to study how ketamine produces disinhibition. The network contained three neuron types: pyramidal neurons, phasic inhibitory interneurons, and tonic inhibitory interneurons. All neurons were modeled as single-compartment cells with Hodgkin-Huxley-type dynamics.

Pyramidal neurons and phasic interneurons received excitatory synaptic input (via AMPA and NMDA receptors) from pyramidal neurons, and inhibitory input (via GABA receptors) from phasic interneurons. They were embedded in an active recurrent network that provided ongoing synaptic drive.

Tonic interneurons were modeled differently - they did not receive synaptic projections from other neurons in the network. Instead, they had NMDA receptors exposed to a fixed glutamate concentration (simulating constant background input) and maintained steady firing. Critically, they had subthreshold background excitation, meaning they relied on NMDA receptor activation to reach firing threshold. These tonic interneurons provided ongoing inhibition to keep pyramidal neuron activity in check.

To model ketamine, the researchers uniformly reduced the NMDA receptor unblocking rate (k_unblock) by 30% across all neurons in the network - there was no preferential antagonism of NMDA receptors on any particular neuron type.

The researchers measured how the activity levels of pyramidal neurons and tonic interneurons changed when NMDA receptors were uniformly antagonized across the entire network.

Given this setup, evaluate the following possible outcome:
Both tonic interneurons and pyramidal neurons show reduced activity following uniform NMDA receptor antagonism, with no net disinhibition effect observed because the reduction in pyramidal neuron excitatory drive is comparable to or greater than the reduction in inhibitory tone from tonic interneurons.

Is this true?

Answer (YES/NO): NO